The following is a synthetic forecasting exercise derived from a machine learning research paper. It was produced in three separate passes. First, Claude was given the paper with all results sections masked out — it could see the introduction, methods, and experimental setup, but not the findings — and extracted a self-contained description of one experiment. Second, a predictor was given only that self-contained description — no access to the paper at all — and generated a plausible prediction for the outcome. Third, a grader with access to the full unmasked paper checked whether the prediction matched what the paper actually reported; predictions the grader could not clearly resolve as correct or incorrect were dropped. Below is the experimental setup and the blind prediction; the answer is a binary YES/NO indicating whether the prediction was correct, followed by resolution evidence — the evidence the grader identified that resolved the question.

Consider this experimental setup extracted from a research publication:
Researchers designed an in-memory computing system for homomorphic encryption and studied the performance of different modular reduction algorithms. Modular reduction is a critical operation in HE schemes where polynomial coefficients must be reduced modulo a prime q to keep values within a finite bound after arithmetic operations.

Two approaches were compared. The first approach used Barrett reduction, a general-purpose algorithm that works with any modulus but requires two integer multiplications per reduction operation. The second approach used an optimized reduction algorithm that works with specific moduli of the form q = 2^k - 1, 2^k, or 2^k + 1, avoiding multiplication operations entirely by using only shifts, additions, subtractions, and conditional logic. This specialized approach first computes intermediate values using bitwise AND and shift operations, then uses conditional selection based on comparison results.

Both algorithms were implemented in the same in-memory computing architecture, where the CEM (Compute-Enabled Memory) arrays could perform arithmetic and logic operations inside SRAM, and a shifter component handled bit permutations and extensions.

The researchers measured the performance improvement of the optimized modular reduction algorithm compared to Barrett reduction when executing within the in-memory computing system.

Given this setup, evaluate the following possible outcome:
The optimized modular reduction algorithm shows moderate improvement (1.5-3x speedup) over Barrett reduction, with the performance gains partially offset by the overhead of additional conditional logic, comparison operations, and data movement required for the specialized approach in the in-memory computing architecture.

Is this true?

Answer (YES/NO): NO